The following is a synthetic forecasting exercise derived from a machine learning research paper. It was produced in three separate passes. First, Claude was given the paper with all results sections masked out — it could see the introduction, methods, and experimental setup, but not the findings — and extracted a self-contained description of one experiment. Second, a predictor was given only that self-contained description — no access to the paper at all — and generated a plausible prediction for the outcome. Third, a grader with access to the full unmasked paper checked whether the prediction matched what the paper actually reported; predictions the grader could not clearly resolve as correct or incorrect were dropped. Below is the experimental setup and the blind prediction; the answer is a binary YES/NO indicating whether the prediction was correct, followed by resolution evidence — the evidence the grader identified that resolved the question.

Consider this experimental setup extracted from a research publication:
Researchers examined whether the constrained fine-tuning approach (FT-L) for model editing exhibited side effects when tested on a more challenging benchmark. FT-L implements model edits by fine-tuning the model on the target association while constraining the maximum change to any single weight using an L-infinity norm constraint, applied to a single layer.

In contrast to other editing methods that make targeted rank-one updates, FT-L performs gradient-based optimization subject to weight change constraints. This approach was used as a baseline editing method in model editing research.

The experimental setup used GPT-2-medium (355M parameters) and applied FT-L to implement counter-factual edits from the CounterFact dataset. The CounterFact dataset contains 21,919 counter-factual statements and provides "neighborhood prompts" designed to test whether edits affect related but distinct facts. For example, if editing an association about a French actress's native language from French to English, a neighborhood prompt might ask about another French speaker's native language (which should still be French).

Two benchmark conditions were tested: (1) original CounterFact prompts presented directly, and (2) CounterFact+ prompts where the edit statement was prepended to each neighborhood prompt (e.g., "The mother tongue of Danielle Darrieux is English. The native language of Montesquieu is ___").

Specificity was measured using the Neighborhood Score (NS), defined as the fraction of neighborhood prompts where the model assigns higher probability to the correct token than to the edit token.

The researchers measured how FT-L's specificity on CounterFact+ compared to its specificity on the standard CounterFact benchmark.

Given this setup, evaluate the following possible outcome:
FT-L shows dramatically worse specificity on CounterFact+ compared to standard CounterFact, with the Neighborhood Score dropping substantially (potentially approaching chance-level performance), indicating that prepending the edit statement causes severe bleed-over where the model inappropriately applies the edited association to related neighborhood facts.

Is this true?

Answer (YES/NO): NO